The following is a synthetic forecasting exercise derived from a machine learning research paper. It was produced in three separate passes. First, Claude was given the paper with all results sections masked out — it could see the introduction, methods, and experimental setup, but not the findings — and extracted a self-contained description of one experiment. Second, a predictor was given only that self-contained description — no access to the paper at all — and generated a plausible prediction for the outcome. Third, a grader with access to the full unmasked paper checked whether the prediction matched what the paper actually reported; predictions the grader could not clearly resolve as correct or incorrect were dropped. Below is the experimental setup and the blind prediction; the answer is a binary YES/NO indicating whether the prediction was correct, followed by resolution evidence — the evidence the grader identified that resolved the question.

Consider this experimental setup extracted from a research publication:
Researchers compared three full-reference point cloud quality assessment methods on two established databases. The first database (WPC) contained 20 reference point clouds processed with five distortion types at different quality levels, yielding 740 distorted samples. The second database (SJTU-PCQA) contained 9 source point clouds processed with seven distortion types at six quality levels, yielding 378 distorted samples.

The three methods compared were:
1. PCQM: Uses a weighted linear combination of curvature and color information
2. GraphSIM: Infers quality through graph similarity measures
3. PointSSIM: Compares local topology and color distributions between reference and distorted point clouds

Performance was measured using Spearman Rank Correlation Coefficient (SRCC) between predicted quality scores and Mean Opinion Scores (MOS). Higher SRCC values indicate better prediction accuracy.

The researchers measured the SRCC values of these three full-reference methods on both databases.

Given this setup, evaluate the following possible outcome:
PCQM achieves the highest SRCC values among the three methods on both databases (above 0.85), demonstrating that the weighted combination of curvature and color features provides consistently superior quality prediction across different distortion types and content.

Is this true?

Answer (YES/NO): NO